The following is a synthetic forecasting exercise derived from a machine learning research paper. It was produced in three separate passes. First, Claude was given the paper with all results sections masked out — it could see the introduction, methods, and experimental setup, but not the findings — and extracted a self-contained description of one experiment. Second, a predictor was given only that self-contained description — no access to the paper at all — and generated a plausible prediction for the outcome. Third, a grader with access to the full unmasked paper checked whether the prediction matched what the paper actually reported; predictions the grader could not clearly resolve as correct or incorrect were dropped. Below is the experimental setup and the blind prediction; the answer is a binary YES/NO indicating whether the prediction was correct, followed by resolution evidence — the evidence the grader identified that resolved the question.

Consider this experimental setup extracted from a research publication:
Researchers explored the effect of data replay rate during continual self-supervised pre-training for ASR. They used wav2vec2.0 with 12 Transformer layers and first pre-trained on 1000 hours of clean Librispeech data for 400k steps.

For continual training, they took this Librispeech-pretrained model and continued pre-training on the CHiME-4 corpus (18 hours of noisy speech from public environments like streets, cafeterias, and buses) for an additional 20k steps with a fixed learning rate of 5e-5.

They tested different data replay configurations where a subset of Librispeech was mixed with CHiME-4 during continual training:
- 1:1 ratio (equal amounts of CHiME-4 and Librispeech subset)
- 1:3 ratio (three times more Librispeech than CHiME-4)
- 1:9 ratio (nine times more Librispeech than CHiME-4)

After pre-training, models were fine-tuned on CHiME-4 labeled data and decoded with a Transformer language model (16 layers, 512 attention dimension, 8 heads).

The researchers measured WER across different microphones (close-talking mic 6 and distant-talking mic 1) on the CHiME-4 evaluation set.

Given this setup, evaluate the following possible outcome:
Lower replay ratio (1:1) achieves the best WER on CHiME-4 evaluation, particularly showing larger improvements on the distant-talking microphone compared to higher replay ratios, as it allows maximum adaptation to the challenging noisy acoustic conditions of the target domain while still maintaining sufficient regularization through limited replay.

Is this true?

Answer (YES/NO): NO